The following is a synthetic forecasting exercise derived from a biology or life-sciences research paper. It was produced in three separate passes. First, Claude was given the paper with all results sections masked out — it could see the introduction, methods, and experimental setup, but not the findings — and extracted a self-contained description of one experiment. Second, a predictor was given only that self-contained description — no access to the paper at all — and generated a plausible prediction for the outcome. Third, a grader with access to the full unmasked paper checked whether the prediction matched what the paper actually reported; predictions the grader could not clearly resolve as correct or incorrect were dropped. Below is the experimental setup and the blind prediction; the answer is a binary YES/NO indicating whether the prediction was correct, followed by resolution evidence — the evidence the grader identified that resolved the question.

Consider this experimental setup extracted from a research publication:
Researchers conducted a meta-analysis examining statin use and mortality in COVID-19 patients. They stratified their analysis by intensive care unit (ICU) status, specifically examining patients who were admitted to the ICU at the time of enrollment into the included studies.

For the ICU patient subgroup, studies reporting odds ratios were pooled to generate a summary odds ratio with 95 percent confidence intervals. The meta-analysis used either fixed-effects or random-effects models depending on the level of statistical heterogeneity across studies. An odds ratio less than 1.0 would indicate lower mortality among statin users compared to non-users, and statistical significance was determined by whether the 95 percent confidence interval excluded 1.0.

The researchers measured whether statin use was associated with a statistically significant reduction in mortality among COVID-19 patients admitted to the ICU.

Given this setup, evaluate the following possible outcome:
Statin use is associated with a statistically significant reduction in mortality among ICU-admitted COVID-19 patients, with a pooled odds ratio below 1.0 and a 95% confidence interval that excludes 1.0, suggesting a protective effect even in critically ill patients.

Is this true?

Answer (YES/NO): NO